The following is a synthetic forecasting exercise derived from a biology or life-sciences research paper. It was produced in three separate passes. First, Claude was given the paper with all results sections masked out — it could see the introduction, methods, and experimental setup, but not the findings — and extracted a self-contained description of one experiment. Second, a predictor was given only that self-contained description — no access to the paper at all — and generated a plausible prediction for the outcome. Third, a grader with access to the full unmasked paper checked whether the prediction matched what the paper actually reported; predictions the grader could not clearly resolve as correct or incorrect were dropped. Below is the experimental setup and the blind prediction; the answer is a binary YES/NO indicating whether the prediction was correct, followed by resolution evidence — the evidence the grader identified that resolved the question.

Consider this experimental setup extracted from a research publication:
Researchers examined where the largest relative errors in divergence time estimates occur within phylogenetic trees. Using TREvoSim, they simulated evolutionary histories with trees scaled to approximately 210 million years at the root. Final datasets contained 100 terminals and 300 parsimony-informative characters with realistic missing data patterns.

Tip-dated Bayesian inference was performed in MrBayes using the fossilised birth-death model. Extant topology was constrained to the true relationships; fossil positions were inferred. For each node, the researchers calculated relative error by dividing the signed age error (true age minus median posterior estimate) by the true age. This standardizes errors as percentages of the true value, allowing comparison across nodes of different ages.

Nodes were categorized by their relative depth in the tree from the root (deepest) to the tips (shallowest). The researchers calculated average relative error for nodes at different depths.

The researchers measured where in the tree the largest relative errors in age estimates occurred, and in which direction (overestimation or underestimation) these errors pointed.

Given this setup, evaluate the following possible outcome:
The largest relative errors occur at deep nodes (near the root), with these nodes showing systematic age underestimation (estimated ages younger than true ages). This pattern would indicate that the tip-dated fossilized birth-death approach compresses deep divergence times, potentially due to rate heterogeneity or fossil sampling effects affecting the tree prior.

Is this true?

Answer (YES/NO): NO